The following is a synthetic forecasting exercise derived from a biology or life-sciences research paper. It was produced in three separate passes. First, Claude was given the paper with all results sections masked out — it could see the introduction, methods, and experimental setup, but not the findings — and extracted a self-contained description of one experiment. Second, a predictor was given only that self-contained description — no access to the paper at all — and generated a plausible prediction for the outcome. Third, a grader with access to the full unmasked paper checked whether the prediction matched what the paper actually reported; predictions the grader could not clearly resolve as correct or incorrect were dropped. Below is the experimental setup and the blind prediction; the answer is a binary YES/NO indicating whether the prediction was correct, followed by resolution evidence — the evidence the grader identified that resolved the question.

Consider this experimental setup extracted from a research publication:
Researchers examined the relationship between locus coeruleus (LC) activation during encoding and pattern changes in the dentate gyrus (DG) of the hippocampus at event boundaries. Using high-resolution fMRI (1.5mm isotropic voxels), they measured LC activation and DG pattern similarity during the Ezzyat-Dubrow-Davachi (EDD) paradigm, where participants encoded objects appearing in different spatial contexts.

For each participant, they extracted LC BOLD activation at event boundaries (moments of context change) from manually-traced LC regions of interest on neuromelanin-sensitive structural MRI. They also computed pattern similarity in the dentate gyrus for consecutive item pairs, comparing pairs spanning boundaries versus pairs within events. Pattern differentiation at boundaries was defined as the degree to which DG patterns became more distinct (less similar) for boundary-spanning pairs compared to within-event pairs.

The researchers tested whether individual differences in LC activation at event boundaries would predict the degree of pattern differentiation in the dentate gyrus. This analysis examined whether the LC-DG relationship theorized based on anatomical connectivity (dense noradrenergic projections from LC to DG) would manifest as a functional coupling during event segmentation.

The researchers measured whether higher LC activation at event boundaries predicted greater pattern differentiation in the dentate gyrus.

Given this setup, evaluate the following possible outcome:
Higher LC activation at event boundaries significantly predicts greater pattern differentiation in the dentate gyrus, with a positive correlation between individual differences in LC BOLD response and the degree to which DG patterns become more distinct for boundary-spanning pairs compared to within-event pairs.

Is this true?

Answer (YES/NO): YES